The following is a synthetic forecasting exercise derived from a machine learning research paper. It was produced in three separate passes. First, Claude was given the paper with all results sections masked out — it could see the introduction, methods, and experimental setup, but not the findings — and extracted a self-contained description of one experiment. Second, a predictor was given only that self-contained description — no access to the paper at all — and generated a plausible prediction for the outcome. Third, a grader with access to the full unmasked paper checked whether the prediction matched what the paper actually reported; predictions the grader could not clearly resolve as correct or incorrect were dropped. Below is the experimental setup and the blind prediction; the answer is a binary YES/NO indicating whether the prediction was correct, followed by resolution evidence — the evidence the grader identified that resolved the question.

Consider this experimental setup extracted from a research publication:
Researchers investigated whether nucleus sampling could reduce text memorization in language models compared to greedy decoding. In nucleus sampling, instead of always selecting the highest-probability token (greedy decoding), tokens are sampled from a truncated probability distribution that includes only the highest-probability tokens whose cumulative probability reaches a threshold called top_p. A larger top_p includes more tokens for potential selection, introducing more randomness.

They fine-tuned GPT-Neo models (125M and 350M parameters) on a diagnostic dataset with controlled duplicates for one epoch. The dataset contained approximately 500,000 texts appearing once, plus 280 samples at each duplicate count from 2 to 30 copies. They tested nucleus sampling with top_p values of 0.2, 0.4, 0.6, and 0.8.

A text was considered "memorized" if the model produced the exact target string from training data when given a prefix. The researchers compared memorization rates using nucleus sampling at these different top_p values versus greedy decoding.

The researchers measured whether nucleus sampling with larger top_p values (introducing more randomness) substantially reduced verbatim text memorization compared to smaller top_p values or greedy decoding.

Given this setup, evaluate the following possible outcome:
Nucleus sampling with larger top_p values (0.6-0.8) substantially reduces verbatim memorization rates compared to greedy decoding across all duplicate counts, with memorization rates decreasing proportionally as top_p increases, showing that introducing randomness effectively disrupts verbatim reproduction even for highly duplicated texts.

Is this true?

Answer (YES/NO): NO